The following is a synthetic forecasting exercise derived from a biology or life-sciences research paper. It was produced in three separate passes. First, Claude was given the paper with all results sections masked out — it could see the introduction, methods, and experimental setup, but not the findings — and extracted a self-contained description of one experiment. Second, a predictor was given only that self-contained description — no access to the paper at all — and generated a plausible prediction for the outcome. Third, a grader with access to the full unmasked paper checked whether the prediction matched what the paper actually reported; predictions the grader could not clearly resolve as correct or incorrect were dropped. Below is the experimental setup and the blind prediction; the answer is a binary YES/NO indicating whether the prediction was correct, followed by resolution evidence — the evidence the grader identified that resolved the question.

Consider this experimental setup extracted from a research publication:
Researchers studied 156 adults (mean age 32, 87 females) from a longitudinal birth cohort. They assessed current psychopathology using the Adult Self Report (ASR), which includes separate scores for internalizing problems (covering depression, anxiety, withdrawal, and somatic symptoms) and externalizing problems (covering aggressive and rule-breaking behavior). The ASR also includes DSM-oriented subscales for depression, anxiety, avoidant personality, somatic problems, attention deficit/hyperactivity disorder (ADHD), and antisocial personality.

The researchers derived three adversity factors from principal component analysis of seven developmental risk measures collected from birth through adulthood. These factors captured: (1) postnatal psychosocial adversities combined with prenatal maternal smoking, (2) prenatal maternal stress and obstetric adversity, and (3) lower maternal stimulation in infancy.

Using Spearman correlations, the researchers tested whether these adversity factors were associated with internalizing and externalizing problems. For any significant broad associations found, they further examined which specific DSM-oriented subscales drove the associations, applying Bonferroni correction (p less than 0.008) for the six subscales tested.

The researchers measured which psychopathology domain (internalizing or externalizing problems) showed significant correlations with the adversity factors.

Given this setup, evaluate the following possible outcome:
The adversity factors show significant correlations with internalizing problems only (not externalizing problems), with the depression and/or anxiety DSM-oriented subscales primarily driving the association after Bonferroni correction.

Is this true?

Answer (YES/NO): NO